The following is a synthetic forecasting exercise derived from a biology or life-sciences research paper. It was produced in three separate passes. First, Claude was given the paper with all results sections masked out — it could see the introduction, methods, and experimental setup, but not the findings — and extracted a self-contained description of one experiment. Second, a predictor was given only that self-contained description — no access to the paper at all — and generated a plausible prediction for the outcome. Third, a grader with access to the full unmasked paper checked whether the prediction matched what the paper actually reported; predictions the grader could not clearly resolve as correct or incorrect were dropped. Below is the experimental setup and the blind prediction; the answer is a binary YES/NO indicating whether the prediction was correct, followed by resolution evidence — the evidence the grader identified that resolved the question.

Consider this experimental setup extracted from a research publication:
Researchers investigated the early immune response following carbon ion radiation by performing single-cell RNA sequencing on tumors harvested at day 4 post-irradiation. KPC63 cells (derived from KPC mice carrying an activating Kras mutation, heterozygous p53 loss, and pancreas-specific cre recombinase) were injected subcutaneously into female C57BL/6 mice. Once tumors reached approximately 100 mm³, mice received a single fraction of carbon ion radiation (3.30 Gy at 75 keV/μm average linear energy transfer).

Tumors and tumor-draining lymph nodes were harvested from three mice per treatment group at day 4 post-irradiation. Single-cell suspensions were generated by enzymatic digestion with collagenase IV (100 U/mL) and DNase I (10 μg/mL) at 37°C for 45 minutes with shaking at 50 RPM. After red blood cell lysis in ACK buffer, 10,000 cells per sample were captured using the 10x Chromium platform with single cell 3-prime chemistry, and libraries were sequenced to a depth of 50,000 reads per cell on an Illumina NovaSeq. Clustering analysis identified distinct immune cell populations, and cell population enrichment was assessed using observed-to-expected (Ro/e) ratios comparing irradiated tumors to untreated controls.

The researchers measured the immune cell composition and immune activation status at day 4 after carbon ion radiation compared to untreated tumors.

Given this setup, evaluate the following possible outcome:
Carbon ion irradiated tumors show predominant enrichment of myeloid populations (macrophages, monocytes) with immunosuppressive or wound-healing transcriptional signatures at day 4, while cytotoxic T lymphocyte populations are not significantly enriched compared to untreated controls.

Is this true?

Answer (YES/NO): NO